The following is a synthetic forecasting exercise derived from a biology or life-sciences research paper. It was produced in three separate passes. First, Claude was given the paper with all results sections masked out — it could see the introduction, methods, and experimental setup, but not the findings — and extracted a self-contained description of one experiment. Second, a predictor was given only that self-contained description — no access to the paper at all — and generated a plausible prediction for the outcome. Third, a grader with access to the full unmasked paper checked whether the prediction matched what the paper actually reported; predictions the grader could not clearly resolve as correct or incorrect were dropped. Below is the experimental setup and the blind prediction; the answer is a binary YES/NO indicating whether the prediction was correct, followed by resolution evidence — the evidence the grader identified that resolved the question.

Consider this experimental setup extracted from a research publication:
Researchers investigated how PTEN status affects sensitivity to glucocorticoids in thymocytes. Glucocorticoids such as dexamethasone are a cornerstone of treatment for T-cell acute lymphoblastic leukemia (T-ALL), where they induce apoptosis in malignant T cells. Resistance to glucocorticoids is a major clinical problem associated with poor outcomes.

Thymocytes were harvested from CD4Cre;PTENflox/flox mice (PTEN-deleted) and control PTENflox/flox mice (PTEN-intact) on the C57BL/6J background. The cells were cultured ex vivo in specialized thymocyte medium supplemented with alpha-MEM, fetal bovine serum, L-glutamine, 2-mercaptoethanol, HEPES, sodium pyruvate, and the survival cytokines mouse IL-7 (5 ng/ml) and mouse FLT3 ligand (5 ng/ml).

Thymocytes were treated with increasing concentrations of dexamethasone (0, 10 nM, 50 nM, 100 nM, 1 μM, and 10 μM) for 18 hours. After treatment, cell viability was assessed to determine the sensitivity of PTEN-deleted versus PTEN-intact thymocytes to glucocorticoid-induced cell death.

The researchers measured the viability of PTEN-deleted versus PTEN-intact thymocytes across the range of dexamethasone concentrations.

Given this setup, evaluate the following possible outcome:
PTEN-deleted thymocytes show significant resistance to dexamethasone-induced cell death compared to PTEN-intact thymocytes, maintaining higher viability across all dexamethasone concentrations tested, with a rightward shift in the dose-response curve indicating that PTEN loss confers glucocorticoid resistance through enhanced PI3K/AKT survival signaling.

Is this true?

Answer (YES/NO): YES